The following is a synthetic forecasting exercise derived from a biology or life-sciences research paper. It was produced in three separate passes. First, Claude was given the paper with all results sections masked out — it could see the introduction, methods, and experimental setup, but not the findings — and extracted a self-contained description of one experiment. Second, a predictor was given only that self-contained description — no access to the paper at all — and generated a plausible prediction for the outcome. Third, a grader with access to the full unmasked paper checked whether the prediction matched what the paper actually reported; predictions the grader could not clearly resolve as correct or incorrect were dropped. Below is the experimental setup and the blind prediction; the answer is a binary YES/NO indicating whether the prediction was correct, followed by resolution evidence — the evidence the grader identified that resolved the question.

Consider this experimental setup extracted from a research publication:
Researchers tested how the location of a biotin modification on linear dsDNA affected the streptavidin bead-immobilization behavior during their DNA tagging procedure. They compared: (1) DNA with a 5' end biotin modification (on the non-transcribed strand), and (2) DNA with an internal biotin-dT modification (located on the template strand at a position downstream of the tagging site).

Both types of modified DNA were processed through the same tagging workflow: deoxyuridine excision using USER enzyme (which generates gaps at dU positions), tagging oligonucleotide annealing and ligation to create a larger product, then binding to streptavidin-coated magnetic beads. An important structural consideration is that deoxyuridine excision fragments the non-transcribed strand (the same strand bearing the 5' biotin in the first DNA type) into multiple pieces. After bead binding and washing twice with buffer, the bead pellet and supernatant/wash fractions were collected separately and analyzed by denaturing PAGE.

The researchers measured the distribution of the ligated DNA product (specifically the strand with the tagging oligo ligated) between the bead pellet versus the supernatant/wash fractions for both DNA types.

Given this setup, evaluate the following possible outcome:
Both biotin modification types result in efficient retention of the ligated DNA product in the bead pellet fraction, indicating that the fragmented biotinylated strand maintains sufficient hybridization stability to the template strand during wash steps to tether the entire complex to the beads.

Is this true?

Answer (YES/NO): YES